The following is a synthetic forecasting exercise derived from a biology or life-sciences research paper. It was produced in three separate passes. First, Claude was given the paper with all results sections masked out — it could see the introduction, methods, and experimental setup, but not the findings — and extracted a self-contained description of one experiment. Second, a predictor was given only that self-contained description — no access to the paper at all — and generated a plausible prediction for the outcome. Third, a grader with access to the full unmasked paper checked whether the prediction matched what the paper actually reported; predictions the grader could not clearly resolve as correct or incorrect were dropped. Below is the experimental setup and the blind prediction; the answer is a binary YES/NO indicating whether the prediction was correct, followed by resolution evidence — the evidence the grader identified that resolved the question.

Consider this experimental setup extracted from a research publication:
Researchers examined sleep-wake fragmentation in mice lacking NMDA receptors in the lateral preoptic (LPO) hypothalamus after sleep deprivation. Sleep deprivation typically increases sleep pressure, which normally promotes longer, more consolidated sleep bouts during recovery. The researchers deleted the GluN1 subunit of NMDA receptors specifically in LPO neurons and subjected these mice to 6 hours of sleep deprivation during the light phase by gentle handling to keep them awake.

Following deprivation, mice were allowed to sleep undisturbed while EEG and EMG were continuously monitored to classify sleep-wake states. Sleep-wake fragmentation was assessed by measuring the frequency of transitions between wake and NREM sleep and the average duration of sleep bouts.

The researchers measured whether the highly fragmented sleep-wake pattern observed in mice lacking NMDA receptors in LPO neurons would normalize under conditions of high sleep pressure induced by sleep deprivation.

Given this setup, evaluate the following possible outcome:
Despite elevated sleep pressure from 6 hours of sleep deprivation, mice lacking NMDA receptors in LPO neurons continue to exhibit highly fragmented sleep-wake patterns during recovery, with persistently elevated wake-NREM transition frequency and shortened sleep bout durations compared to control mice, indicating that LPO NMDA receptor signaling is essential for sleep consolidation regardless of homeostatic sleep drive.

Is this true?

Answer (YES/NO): YES